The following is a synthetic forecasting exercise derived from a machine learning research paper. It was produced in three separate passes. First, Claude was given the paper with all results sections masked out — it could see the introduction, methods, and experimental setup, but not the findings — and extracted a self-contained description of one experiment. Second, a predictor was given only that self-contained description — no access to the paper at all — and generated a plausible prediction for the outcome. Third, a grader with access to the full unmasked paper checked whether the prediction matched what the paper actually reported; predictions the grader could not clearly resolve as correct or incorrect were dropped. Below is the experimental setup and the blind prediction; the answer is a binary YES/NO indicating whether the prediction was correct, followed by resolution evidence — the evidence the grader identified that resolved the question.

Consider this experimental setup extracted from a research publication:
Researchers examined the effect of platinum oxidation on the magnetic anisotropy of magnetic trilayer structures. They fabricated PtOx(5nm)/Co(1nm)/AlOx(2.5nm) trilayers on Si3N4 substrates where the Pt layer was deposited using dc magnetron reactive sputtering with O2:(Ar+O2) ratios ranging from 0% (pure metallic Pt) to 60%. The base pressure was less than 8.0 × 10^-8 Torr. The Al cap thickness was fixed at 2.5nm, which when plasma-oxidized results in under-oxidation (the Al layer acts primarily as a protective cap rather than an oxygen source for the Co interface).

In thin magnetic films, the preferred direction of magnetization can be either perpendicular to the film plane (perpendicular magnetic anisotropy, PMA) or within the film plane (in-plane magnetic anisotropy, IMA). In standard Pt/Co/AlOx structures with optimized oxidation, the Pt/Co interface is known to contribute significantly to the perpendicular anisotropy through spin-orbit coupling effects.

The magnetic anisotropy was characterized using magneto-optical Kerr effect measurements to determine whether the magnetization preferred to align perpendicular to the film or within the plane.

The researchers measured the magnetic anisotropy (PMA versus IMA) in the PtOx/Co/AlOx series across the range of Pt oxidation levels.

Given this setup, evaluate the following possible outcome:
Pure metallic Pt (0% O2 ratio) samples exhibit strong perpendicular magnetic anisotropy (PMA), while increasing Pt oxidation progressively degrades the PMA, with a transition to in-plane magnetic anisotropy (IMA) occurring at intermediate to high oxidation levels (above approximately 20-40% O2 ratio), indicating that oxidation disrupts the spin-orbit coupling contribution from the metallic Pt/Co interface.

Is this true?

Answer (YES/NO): NO